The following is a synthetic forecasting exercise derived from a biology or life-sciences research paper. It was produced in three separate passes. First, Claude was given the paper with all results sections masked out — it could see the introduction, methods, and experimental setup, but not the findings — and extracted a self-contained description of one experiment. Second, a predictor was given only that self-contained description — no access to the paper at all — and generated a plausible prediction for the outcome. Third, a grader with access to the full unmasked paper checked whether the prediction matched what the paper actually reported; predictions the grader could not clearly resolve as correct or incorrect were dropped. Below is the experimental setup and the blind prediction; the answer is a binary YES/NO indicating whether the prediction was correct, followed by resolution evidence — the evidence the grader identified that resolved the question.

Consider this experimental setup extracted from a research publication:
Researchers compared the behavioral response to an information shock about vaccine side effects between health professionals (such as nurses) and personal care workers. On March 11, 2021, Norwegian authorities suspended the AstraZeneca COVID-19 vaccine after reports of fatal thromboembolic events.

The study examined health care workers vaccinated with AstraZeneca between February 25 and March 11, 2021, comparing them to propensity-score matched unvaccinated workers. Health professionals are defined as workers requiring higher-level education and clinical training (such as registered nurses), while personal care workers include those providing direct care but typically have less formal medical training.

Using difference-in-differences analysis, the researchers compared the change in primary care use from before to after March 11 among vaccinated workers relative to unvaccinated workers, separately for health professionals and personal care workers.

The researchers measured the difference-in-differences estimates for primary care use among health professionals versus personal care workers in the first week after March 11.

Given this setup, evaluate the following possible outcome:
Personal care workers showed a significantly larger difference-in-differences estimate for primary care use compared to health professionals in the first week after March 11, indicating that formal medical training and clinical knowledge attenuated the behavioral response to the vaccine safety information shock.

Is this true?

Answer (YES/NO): NO